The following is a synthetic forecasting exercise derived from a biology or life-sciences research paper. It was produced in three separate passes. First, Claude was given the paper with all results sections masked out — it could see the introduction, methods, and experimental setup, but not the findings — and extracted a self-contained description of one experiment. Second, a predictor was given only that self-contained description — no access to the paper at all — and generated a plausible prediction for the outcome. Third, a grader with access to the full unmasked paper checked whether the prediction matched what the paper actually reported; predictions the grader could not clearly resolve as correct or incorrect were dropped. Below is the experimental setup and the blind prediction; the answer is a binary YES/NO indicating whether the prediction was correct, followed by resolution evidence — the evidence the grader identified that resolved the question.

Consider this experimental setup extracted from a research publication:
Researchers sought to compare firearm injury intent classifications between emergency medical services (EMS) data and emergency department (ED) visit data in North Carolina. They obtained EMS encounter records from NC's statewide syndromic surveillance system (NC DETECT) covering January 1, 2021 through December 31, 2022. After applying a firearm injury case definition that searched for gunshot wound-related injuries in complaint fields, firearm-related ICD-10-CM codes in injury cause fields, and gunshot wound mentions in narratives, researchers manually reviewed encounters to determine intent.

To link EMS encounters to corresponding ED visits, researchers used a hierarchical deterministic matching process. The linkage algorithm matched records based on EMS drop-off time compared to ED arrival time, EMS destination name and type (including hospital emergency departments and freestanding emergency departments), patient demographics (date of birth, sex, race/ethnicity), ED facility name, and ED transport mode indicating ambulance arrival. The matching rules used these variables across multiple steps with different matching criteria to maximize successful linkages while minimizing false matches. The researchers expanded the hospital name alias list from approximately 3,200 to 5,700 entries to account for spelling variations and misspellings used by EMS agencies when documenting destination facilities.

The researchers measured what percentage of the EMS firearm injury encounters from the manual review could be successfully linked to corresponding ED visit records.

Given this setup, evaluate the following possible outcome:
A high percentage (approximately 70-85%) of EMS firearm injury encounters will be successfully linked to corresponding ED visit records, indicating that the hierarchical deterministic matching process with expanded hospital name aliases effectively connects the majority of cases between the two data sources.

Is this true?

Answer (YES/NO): NO